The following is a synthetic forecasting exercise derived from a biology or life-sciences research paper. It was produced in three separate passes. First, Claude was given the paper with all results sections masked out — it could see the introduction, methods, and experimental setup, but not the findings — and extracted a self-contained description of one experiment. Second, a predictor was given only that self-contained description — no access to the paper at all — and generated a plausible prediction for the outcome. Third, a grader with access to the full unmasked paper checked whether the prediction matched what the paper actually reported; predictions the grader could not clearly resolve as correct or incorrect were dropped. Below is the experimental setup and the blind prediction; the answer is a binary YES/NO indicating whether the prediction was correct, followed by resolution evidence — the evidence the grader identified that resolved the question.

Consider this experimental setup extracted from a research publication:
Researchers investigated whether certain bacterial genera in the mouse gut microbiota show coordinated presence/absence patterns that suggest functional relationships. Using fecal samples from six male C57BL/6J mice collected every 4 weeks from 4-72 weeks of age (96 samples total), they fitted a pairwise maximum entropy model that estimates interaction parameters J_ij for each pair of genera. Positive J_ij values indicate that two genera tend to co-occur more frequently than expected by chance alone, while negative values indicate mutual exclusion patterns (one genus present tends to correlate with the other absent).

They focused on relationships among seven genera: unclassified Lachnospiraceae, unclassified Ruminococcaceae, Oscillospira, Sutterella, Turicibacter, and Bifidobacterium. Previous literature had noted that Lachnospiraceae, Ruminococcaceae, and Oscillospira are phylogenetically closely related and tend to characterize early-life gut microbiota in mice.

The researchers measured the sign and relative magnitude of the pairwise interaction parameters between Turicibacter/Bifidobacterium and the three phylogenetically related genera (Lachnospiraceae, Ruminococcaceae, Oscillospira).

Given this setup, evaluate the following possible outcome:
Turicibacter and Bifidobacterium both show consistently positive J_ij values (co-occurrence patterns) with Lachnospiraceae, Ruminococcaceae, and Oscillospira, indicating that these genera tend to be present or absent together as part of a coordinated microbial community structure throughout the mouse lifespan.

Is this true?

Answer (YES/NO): NO